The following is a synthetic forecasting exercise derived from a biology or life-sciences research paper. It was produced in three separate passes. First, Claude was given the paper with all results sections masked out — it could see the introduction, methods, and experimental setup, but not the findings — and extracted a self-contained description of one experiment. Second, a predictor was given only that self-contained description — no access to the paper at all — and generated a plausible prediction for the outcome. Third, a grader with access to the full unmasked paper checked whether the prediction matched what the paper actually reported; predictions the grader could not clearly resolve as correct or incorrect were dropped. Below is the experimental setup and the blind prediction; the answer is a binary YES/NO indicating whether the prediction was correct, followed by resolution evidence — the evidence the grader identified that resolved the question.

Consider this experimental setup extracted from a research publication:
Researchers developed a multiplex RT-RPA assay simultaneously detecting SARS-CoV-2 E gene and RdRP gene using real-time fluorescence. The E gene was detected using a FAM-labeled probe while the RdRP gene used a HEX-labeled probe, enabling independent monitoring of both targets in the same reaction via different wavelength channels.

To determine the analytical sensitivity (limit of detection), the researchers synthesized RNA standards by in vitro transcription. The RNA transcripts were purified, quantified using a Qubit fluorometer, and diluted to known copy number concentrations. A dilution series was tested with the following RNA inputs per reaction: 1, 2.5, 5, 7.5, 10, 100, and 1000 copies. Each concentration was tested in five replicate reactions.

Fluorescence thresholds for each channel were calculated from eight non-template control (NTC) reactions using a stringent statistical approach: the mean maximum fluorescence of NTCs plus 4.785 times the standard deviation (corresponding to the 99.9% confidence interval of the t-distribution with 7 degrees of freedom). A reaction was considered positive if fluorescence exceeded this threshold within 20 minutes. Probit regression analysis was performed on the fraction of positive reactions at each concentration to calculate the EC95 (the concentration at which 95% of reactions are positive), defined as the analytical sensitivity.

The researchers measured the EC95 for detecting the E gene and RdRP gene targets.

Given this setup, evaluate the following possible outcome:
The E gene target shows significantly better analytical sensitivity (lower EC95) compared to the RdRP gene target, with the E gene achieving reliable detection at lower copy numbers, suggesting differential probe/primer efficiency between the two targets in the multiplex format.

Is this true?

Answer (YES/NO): YES